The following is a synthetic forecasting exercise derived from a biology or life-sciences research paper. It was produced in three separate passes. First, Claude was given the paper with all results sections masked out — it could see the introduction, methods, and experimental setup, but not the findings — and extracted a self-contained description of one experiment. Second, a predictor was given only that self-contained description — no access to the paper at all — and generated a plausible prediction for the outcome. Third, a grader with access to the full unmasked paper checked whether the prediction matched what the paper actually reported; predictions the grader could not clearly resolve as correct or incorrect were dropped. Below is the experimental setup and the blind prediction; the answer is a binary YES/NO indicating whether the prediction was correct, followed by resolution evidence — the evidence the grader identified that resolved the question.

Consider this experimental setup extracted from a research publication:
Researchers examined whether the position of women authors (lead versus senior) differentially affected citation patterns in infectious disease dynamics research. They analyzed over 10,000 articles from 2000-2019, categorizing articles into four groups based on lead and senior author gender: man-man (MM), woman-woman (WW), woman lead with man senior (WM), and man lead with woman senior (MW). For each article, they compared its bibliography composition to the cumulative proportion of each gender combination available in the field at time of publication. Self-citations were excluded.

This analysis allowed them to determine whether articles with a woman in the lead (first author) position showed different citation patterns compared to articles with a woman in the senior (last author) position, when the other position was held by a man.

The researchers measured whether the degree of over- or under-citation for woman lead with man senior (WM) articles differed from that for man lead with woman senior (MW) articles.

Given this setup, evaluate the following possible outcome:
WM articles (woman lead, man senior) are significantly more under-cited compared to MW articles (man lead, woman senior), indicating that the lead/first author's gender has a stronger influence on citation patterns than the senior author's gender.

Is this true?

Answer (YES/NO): NO